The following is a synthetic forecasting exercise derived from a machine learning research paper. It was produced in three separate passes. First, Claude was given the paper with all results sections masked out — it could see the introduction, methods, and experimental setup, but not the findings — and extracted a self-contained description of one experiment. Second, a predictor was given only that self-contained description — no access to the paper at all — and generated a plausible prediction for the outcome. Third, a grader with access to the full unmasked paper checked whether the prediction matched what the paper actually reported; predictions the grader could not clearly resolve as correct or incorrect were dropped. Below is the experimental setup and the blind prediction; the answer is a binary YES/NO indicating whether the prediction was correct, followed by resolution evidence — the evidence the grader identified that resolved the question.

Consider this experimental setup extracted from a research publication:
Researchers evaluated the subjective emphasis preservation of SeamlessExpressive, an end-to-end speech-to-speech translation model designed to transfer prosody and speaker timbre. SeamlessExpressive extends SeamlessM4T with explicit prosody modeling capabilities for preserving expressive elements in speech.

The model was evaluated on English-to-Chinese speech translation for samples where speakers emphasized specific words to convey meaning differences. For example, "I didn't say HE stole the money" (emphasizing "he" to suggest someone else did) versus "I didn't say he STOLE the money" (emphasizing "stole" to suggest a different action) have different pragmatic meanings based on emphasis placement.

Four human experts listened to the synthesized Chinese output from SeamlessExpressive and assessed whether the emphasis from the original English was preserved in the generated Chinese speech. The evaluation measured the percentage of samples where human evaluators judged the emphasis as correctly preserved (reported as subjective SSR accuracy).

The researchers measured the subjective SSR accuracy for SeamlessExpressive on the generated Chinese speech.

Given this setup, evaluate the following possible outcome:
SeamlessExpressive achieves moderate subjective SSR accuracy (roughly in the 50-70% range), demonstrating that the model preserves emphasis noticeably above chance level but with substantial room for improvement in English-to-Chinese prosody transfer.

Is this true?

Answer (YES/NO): NO